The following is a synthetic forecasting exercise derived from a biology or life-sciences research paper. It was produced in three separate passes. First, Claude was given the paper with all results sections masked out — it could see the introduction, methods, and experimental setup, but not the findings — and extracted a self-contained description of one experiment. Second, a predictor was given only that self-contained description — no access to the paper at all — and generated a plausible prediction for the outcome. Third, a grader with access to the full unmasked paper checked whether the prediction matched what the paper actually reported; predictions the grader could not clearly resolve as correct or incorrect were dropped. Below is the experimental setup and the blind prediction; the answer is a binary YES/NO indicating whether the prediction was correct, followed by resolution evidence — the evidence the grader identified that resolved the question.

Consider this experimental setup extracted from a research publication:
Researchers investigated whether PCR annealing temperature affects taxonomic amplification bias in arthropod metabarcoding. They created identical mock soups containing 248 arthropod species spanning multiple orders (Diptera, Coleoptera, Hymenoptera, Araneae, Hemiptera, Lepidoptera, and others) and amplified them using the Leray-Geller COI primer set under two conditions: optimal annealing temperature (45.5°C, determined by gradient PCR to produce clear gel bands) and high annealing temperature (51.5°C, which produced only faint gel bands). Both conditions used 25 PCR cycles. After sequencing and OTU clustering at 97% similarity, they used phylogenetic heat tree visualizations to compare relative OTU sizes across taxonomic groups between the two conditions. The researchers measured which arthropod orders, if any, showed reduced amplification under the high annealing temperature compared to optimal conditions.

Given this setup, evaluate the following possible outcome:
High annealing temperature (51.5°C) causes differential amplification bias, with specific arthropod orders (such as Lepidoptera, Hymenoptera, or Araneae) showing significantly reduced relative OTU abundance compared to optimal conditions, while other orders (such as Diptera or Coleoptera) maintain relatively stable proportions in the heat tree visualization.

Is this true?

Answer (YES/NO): YES